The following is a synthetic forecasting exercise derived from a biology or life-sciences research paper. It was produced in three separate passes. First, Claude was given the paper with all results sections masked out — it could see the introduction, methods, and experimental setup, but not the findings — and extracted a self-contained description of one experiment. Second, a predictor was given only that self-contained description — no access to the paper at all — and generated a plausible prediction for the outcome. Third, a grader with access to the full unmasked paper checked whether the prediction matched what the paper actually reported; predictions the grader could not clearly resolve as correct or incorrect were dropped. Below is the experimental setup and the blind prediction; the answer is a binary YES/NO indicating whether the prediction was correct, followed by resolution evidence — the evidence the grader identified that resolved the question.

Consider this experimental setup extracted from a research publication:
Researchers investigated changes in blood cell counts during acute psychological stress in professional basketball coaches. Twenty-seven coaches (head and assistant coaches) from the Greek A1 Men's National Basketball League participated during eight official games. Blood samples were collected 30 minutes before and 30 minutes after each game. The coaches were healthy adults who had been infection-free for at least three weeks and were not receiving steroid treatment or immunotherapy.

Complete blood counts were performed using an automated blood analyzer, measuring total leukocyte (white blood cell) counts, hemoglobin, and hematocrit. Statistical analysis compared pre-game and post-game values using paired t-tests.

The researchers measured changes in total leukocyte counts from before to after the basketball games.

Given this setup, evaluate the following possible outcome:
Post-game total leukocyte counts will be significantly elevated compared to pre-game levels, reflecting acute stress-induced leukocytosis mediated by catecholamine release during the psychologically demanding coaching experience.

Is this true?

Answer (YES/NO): NO